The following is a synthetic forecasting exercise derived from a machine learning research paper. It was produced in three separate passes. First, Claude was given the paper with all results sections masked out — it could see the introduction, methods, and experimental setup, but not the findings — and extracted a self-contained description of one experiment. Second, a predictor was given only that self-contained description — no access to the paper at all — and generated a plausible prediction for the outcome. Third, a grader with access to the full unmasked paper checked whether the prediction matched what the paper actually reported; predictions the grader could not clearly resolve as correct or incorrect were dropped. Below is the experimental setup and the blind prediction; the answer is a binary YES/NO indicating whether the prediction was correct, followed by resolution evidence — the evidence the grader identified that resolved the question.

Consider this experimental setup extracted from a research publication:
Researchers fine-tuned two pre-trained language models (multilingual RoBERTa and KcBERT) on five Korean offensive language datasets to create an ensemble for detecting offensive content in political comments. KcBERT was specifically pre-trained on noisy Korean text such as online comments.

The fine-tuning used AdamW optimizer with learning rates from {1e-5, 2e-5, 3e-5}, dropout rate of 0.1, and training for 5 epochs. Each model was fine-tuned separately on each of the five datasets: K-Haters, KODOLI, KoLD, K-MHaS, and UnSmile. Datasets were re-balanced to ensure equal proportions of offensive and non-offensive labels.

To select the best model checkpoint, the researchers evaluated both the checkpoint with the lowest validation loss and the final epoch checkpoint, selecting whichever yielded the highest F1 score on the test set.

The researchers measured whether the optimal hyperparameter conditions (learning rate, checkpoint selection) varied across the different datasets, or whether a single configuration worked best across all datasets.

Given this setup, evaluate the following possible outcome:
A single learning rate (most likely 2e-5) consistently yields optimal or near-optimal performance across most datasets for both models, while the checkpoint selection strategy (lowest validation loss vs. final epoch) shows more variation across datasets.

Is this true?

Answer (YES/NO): NO